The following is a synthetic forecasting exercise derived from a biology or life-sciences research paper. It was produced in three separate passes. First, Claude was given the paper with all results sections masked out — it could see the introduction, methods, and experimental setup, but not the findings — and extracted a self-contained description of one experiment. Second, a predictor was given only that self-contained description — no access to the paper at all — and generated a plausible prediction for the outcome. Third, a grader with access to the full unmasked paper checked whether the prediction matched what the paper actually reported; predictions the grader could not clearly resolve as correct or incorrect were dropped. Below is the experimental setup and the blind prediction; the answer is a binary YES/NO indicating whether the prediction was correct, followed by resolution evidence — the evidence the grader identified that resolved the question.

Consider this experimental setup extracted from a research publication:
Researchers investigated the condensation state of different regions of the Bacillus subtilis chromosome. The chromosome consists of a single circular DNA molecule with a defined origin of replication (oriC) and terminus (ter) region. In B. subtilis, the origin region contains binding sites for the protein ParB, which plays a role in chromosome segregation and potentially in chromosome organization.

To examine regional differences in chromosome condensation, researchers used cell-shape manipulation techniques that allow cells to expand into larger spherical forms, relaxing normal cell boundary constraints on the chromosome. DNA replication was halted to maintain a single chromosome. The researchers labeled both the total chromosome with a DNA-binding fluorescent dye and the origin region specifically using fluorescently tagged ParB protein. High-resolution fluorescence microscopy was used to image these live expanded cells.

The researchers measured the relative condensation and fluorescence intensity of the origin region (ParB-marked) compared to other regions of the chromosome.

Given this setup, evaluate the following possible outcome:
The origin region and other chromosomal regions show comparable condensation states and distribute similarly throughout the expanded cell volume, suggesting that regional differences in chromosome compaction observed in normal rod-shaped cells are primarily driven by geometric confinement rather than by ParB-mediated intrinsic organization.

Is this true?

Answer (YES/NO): NO